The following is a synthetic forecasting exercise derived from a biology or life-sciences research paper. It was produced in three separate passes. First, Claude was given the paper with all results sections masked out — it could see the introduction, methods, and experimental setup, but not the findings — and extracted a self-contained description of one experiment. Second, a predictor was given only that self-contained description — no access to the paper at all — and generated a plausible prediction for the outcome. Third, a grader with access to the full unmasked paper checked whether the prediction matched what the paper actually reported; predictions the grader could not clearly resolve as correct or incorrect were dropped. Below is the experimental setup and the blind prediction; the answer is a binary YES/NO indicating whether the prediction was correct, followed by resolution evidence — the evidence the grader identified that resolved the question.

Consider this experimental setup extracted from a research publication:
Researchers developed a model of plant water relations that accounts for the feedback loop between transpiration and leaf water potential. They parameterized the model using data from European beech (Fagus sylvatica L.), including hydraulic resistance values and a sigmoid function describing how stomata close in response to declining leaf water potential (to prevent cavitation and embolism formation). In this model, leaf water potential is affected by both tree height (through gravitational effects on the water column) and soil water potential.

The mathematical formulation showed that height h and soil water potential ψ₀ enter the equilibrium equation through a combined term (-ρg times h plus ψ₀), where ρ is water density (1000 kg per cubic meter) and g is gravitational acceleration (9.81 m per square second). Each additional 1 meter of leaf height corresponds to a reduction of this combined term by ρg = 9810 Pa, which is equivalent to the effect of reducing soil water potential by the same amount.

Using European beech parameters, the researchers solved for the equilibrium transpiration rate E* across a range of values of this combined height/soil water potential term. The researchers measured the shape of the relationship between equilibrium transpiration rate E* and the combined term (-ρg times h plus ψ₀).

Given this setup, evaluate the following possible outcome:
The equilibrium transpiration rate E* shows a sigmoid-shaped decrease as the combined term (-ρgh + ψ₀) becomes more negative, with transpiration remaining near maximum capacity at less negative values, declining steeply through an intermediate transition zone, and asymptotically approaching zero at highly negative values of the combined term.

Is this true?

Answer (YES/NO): YES